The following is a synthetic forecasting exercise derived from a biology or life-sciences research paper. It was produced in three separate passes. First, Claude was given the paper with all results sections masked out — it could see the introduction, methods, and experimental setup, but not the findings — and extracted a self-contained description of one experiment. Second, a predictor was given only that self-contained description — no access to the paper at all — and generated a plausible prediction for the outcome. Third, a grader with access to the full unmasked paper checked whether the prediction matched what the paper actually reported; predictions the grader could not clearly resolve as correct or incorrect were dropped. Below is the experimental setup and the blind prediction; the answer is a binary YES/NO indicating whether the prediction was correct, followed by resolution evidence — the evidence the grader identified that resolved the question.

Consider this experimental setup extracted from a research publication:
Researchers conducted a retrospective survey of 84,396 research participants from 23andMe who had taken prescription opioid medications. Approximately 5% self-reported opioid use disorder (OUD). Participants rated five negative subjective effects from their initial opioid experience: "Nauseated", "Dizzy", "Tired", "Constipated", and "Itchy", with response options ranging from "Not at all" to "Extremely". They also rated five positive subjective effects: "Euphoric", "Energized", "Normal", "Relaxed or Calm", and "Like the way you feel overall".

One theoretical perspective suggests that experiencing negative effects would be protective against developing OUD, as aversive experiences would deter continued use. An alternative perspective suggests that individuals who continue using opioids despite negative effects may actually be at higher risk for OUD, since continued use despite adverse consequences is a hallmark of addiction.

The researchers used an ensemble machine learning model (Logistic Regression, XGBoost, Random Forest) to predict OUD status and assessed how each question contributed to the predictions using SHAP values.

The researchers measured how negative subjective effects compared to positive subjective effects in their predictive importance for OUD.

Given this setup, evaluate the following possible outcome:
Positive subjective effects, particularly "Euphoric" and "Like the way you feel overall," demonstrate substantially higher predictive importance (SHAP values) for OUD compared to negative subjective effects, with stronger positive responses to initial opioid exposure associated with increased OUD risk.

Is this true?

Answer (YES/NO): YES